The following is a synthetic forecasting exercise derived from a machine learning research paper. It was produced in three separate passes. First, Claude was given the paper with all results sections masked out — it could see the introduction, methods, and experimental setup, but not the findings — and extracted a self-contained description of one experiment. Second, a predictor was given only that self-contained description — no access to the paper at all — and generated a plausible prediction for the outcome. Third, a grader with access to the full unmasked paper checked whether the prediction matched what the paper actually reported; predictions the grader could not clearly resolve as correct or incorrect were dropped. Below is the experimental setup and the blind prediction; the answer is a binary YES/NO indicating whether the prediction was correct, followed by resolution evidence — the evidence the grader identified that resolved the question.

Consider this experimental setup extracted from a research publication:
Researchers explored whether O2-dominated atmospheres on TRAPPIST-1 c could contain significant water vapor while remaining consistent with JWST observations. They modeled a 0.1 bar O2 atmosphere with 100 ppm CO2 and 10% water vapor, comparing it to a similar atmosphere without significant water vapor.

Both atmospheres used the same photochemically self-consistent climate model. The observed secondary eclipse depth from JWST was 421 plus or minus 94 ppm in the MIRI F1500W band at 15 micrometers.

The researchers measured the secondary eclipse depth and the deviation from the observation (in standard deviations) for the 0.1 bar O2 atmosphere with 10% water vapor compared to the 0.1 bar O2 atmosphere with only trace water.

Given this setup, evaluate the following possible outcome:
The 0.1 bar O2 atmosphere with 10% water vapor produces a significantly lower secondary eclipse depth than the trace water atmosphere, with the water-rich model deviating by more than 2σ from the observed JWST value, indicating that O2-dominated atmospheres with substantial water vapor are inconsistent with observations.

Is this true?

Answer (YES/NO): NO